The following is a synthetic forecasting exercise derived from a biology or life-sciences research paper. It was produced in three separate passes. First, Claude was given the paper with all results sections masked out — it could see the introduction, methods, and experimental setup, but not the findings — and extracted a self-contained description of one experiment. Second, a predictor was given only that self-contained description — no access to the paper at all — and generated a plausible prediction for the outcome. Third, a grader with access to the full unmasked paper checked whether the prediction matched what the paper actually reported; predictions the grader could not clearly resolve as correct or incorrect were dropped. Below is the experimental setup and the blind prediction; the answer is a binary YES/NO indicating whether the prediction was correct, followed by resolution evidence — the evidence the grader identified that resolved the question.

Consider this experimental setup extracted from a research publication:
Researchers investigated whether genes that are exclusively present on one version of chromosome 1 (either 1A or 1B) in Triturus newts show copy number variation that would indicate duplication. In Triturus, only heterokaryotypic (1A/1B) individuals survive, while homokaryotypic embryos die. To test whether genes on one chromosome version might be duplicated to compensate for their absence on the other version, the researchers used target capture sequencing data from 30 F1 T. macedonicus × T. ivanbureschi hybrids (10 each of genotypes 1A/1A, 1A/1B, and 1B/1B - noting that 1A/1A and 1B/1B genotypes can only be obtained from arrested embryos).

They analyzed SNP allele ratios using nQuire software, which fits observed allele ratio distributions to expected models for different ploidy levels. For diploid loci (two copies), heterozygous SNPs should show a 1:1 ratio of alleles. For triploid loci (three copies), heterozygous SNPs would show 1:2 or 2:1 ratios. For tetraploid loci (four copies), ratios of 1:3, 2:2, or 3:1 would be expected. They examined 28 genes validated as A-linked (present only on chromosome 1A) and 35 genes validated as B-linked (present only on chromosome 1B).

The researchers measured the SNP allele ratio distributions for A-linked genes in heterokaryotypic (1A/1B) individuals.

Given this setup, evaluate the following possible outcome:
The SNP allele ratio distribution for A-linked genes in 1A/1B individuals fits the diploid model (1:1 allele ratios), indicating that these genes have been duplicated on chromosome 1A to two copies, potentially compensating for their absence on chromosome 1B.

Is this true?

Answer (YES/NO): YES